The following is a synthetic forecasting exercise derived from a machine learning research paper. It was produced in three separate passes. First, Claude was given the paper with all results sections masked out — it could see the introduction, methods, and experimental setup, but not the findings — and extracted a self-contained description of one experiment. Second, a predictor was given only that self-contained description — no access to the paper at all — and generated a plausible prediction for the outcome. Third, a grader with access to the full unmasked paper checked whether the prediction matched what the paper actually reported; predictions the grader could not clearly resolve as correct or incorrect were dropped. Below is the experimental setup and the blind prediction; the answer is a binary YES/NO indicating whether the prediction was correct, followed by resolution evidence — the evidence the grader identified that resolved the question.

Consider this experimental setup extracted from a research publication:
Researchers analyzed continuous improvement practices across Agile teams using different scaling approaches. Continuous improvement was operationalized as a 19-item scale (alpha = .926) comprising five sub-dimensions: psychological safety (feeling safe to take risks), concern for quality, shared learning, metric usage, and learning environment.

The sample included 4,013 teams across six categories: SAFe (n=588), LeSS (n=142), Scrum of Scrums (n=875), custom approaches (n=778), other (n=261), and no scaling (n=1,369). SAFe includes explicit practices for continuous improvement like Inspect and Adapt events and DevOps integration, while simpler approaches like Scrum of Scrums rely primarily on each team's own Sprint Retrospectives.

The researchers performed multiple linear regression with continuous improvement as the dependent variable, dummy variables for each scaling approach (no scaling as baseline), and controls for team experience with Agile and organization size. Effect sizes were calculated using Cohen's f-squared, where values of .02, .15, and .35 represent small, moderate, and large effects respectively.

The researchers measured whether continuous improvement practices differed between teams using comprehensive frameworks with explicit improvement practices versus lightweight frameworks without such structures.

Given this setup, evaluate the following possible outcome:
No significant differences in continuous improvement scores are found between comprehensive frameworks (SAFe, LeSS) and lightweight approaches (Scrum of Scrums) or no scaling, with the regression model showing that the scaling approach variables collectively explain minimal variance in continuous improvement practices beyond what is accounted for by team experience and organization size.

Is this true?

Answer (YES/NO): YES